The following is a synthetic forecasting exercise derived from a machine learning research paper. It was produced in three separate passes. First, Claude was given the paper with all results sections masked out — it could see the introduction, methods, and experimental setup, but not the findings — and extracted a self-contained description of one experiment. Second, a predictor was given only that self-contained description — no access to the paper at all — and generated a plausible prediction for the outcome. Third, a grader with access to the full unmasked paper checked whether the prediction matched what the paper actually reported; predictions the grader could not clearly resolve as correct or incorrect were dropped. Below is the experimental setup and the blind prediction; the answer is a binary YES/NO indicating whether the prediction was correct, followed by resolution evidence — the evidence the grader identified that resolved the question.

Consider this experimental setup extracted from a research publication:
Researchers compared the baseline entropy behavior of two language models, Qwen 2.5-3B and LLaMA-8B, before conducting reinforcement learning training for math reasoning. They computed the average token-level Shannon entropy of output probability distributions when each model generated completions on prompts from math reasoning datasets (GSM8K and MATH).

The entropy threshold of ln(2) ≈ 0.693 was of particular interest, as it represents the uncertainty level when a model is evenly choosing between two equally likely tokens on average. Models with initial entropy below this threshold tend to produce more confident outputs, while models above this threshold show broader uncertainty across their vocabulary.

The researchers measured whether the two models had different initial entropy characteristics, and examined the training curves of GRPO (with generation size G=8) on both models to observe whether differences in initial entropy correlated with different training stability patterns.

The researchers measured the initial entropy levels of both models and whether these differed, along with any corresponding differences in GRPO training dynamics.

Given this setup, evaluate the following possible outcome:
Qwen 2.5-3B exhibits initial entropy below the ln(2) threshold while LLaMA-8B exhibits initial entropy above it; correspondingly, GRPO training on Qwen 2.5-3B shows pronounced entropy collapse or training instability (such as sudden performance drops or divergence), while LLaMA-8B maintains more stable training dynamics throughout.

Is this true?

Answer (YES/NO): NO